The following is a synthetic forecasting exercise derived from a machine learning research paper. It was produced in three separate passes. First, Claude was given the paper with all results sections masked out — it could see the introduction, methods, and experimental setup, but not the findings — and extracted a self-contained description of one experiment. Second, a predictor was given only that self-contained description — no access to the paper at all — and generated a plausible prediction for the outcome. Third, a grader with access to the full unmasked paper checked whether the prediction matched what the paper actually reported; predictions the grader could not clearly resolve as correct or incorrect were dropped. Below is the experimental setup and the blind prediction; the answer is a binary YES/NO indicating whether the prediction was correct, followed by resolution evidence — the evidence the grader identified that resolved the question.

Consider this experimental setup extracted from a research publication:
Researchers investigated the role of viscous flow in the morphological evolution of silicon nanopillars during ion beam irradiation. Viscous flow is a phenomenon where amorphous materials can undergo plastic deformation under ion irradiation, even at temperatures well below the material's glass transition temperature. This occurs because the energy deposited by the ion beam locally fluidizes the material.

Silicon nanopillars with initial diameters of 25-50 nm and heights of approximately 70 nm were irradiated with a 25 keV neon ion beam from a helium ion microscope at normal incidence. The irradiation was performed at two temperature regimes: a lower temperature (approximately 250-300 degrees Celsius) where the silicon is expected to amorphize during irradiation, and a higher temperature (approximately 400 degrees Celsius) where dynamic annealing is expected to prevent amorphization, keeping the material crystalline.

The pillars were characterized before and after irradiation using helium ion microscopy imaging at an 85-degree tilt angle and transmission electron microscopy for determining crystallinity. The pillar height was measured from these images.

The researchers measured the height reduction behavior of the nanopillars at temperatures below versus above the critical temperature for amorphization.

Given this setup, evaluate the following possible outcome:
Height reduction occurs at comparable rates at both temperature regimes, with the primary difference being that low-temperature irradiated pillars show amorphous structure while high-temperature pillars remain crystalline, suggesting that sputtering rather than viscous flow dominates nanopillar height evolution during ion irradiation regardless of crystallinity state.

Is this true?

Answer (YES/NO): NO